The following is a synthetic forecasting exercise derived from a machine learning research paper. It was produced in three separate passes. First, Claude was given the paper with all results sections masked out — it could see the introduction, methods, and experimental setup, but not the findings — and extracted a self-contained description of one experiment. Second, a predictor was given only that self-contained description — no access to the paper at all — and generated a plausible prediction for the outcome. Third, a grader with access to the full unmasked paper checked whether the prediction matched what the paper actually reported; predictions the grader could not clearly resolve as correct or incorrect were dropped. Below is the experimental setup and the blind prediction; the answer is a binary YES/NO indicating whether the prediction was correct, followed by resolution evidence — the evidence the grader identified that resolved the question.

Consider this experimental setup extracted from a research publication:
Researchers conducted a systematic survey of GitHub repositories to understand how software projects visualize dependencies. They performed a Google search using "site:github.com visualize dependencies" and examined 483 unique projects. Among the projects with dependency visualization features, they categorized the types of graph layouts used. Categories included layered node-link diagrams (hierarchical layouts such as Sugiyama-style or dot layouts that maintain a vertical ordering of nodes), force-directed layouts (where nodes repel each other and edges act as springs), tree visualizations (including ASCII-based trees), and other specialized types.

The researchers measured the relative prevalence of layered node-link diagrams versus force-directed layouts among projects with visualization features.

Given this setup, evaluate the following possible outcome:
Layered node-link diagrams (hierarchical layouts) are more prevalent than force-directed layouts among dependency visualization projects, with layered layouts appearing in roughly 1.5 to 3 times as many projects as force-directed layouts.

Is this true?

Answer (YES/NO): YES